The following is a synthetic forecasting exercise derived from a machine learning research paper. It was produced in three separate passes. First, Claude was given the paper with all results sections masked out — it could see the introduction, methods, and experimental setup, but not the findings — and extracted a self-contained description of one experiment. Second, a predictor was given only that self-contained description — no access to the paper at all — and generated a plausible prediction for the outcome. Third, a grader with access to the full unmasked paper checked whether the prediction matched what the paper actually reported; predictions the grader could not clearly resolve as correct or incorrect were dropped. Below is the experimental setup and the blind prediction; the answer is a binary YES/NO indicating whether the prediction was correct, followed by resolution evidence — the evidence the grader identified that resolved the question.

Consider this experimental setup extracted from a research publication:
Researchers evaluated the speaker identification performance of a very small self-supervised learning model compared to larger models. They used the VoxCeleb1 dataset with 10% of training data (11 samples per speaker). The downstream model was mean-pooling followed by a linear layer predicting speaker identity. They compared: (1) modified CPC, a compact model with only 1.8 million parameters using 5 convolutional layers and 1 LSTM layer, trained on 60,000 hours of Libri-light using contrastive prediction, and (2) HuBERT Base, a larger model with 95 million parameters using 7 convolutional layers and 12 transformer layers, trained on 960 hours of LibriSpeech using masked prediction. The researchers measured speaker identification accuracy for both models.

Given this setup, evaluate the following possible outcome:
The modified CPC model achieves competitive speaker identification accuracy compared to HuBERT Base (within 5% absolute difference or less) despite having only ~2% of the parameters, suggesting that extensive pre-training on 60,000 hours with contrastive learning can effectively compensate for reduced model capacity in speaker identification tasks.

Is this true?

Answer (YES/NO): NO